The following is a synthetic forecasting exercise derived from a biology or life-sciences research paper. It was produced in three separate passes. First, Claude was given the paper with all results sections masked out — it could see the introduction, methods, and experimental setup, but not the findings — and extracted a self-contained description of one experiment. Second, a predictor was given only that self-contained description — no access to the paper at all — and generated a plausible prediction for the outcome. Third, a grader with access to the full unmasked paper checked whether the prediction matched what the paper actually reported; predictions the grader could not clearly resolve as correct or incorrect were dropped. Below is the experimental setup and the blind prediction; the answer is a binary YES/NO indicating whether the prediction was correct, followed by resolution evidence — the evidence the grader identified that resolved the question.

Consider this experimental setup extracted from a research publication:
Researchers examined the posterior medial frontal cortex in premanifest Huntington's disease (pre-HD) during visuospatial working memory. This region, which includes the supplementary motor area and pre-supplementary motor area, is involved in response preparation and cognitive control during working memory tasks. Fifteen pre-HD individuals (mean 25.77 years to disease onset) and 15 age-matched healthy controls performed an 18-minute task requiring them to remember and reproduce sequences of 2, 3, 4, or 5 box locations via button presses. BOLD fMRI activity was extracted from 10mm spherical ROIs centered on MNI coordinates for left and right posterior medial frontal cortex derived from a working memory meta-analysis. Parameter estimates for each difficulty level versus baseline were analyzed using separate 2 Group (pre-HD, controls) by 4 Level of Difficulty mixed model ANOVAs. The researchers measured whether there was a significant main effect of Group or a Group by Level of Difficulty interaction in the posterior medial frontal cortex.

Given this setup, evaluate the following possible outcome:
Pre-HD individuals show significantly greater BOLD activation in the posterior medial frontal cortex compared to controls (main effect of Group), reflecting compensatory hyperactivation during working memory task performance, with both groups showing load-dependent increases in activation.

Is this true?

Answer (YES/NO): NO